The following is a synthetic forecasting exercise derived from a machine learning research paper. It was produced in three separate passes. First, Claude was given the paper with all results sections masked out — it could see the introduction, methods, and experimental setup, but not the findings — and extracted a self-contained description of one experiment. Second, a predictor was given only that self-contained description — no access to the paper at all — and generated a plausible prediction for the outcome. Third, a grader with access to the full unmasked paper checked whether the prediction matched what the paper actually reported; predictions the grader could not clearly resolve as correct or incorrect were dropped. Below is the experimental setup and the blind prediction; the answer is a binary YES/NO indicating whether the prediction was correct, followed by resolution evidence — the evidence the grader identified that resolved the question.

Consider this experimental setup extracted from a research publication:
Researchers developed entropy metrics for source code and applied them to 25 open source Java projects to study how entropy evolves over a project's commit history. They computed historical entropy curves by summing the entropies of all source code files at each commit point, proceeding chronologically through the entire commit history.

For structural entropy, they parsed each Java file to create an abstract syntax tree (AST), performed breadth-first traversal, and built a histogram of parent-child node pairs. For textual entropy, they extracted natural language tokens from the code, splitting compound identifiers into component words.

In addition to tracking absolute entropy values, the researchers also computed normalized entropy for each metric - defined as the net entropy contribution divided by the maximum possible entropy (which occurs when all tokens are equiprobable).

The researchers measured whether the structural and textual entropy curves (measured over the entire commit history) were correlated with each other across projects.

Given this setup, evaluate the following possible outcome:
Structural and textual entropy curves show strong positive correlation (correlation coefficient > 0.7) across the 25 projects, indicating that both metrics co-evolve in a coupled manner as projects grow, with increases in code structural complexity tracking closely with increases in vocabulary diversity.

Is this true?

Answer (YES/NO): NO